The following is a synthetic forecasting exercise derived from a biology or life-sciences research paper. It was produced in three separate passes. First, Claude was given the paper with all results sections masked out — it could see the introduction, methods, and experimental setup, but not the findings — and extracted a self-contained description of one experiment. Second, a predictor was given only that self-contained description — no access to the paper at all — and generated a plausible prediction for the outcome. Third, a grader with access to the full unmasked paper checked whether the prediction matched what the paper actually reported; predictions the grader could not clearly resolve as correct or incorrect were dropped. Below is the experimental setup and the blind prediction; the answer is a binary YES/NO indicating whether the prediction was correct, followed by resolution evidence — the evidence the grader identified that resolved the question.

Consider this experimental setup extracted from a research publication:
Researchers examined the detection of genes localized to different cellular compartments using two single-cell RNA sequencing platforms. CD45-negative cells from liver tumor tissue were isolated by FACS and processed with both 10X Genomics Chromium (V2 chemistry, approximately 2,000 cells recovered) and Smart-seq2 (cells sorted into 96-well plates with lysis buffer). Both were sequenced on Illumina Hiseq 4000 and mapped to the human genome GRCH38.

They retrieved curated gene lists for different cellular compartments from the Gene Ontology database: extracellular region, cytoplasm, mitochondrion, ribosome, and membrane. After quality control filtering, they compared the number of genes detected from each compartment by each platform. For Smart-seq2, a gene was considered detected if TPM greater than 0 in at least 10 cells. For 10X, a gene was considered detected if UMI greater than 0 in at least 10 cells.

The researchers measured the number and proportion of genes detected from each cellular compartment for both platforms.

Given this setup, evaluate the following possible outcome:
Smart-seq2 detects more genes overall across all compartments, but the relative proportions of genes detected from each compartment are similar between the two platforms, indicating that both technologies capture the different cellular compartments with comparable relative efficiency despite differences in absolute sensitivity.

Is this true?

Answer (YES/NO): NO